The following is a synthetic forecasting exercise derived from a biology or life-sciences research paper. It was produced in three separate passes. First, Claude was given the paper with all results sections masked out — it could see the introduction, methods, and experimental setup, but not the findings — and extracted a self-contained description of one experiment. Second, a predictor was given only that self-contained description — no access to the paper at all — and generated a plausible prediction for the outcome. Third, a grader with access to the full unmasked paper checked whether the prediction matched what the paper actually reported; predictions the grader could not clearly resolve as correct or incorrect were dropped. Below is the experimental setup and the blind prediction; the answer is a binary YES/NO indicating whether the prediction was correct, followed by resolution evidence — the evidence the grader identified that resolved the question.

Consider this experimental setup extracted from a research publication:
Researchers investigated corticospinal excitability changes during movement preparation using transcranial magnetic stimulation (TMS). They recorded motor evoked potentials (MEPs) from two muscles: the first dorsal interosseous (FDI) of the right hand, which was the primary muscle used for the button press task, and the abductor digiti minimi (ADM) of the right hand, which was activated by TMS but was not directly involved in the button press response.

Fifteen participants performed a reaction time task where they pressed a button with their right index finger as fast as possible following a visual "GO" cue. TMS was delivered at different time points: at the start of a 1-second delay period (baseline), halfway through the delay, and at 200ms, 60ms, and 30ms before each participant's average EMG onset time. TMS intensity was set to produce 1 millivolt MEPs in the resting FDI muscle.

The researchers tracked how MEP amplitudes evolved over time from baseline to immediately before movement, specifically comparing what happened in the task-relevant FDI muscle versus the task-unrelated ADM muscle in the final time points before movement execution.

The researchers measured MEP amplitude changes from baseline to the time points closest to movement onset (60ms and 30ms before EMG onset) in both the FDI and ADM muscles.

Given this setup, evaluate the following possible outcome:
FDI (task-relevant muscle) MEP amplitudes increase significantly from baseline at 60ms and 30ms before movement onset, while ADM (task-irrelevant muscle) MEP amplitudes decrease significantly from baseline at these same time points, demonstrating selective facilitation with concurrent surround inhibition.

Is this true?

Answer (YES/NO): NO